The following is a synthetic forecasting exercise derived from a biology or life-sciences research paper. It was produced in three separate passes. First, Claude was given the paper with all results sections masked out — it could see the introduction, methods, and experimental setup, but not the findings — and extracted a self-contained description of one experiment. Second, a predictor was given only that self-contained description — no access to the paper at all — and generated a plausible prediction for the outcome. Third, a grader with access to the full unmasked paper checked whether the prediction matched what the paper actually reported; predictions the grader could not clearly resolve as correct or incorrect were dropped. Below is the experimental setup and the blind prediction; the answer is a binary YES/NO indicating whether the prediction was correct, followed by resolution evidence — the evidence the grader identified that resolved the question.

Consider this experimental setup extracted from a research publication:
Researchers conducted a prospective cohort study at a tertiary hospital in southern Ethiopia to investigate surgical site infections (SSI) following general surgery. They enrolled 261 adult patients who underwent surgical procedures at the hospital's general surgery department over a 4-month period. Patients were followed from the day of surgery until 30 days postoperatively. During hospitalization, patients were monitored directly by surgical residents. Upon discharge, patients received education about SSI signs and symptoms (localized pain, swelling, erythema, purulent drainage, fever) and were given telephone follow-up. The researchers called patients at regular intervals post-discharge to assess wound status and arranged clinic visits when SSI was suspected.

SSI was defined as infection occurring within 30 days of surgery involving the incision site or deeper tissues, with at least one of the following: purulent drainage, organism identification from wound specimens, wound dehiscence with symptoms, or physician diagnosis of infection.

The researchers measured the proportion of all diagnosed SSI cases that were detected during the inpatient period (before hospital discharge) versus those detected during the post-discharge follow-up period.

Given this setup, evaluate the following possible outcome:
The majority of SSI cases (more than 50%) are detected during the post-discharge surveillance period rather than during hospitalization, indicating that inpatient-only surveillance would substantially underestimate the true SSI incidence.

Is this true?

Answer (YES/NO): NO